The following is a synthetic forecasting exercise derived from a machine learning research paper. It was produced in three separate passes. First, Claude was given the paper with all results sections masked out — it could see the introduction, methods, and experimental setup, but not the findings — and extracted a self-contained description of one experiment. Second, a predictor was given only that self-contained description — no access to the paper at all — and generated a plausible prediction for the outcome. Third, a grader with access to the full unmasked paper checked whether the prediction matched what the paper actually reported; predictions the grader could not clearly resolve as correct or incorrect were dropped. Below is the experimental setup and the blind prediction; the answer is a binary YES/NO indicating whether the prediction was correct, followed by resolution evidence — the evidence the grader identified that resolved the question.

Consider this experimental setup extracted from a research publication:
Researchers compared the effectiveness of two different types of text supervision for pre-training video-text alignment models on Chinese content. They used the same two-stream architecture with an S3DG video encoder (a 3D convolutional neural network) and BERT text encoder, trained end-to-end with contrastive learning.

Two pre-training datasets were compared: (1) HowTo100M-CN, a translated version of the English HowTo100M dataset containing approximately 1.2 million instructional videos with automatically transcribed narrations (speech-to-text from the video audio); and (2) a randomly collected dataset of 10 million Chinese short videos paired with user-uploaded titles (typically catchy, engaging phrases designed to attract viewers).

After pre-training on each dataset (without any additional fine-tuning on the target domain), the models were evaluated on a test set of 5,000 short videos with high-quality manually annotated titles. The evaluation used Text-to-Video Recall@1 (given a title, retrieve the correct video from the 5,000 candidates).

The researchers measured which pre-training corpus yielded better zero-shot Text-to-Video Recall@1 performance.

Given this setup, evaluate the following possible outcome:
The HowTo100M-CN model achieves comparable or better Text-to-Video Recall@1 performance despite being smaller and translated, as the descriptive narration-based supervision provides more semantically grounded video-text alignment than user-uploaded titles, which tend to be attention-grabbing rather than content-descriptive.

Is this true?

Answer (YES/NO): NO